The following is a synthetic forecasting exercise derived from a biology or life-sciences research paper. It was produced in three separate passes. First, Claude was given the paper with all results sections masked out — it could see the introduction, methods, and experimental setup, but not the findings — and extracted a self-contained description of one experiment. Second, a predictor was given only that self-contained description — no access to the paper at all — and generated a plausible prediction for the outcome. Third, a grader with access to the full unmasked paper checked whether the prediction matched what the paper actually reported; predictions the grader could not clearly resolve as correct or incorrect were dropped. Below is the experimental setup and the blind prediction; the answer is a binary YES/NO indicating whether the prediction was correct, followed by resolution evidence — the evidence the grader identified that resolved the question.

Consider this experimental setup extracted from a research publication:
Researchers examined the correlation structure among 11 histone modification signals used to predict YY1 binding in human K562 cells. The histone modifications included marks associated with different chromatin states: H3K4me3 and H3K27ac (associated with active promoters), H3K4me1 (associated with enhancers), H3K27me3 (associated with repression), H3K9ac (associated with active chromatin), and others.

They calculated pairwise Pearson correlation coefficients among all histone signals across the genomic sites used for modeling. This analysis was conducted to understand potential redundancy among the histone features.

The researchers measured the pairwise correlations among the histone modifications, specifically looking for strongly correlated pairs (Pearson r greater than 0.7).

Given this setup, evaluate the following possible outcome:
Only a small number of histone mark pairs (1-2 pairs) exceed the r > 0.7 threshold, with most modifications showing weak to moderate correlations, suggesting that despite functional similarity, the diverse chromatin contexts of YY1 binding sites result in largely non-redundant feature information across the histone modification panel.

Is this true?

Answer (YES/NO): NO